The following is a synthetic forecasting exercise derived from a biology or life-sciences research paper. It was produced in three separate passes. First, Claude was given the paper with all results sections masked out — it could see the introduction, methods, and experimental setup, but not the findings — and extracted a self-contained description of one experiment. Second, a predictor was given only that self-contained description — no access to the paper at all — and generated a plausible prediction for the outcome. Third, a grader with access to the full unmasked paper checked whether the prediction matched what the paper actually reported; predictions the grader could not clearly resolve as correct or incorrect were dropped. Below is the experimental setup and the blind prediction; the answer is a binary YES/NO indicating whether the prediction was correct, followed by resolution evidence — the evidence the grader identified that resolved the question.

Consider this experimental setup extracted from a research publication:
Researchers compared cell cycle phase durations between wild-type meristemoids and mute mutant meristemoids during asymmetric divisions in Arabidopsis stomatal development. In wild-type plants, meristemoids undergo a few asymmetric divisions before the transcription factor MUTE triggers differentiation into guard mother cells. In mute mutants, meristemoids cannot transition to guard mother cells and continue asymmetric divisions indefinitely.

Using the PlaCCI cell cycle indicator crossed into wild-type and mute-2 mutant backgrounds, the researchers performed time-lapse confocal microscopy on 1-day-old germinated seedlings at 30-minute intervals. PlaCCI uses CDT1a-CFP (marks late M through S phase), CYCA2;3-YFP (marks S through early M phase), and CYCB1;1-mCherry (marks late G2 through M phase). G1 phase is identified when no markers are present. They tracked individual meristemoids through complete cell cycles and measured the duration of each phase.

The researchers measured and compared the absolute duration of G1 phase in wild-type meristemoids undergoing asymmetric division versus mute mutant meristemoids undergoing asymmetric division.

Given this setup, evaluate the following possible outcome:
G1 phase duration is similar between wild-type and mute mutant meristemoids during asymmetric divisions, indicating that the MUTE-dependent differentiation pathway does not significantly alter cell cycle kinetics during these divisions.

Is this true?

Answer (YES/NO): NO